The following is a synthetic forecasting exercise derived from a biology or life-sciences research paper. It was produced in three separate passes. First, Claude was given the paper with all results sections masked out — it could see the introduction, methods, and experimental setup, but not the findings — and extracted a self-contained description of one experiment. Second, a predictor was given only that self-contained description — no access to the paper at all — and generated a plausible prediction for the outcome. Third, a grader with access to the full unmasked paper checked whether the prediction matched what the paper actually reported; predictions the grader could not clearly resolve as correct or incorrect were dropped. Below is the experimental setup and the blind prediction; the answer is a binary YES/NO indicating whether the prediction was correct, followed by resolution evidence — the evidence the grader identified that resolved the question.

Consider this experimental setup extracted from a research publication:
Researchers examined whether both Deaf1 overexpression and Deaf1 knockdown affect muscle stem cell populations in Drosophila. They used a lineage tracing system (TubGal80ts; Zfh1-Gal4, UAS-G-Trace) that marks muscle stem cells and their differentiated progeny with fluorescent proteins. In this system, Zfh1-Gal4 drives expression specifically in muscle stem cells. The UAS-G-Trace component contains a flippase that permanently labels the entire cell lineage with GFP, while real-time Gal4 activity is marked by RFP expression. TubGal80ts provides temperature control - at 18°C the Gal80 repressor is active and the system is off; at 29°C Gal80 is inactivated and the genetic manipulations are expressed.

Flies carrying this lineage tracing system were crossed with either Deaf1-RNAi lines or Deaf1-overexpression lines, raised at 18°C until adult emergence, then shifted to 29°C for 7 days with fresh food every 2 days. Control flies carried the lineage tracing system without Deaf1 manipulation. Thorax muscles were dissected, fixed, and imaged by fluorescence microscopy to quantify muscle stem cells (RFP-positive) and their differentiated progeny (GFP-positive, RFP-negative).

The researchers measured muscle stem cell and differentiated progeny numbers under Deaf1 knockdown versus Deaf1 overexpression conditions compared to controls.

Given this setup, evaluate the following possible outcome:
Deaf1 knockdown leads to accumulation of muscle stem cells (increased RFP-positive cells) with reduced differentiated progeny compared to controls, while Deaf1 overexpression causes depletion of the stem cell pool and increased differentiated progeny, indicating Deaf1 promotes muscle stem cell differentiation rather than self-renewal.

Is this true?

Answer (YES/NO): NO